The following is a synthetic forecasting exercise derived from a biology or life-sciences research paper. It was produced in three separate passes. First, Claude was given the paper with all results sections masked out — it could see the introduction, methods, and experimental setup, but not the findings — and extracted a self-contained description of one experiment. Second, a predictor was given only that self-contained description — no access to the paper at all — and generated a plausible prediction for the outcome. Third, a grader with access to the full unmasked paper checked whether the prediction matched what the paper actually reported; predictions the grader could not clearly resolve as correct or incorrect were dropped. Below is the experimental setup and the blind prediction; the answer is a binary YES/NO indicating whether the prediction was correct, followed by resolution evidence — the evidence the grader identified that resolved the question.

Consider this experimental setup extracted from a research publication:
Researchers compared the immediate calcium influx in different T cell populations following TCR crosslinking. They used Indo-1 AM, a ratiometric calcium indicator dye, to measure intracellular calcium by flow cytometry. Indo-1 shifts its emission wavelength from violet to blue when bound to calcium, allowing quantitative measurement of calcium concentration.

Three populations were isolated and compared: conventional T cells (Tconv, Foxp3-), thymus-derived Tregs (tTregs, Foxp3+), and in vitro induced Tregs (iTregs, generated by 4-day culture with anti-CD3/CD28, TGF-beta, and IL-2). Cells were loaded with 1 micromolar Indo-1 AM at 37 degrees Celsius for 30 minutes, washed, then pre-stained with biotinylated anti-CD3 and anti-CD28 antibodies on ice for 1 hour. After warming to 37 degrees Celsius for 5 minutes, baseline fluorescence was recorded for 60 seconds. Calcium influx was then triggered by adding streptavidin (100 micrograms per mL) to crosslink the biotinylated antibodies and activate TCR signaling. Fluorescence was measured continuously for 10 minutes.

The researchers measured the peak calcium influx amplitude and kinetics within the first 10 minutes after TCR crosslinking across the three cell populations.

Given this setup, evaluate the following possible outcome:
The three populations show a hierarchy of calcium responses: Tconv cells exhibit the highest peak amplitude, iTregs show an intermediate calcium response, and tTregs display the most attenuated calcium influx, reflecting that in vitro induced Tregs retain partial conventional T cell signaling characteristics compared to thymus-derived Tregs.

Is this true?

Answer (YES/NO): NO